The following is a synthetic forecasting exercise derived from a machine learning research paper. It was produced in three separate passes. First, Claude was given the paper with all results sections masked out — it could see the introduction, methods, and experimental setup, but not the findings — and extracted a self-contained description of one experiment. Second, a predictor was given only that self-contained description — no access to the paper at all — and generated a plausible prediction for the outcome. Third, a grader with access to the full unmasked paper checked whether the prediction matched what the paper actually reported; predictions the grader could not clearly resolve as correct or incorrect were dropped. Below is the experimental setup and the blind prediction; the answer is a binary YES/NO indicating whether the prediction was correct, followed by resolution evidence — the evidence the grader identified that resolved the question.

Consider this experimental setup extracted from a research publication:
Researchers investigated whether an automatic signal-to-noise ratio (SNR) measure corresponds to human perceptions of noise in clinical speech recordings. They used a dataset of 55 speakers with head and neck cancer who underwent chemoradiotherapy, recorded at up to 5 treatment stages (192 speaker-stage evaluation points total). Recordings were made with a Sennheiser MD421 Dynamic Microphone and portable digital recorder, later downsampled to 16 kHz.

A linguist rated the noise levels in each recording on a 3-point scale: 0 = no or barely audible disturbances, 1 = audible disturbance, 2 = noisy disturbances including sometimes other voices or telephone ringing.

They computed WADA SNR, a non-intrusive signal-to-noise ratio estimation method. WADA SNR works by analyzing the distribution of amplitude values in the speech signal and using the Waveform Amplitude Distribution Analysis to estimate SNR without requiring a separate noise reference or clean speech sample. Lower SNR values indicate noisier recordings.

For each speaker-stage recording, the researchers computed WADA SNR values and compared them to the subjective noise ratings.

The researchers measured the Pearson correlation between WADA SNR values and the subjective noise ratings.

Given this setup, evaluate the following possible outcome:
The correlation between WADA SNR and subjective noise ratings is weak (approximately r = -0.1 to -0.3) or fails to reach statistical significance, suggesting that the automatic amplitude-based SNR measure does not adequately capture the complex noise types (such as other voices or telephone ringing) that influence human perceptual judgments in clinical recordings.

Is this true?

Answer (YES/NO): YES